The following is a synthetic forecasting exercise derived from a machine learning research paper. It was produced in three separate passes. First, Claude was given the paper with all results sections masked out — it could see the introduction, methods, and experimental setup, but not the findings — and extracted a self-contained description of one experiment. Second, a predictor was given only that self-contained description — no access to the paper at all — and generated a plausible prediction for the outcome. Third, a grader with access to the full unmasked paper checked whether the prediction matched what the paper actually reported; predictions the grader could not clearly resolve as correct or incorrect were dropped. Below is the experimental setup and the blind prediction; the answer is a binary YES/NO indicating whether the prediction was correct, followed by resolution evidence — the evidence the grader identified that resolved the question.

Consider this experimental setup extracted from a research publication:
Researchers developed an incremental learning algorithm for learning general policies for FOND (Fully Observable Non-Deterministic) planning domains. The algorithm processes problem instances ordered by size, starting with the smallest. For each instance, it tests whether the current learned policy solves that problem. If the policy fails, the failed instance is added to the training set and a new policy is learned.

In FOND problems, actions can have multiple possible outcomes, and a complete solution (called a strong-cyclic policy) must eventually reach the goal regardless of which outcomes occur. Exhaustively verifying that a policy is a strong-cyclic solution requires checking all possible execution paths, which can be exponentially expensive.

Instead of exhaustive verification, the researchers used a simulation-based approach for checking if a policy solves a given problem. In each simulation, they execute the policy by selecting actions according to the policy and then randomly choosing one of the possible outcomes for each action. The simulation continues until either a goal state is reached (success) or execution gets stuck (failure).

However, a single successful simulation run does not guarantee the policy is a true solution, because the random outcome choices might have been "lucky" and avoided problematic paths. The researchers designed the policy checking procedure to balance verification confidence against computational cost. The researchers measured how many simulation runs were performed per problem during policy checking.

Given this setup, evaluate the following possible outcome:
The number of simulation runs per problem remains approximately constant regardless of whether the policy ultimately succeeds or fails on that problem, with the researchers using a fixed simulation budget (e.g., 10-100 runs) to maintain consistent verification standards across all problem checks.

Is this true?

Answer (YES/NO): YES